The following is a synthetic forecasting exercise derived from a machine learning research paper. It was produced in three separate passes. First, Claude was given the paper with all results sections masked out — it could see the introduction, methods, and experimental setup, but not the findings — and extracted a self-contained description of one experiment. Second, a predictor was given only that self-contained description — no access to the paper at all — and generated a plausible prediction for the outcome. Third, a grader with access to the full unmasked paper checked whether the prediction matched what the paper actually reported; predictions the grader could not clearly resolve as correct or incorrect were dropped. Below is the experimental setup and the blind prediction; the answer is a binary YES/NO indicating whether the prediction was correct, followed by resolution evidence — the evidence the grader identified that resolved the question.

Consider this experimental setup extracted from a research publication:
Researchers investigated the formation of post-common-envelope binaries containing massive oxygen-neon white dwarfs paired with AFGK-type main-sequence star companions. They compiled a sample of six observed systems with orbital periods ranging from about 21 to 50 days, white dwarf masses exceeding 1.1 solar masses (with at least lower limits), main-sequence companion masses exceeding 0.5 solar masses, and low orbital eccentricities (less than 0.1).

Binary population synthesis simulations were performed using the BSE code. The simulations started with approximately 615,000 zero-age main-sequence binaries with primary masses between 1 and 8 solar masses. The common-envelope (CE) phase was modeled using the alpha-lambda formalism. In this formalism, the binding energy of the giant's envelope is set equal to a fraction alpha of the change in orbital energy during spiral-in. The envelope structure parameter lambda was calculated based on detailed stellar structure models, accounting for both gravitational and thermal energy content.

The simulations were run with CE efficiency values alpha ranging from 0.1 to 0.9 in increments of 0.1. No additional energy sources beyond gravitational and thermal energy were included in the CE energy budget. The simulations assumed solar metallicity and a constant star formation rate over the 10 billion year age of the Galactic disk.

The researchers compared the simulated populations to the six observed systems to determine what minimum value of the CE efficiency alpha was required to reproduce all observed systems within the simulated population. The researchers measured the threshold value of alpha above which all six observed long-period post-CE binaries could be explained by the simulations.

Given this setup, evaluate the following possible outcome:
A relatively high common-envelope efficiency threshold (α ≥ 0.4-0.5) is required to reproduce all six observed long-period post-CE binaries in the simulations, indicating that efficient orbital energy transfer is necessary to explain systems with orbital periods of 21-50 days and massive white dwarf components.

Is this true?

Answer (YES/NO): NO